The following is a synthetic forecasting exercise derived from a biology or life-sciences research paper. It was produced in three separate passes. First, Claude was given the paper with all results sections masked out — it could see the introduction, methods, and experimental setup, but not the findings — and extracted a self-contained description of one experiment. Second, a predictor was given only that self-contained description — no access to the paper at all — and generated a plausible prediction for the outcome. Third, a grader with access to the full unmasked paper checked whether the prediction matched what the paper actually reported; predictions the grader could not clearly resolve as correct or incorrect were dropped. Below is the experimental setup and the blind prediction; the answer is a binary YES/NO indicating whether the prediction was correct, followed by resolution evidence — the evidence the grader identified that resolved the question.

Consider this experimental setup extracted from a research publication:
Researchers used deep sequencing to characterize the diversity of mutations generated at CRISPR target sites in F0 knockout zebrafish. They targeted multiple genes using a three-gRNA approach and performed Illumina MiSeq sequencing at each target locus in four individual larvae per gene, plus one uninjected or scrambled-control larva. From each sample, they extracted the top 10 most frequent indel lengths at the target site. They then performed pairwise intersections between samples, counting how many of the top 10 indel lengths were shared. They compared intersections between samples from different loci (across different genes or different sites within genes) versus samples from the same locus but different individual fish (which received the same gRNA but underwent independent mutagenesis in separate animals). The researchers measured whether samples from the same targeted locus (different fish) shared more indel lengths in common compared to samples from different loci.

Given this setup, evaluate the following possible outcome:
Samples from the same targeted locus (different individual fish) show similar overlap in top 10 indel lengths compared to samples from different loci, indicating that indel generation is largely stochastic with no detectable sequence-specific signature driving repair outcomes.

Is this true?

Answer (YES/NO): NO